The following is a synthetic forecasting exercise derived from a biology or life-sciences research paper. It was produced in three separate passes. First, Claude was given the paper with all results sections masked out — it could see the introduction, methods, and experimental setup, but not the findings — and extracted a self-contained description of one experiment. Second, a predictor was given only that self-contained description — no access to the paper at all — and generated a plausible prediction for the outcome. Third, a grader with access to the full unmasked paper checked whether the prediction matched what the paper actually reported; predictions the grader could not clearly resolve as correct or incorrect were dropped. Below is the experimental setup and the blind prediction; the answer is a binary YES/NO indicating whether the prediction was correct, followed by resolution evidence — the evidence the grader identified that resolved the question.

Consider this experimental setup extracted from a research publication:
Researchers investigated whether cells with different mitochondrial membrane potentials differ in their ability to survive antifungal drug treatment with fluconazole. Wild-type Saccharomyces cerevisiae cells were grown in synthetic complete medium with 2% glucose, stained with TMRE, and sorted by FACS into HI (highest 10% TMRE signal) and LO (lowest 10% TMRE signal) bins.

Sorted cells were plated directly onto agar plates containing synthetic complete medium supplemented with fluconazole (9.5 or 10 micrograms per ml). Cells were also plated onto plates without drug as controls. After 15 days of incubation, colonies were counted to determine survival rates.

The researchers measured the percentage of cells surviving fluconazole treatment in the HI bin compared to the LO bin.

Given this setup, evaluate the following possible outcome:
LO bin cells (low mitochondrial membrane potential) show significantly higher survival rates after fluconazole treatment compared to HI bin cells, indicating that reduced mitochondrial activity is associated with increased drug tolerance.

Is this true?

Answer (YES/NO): NO